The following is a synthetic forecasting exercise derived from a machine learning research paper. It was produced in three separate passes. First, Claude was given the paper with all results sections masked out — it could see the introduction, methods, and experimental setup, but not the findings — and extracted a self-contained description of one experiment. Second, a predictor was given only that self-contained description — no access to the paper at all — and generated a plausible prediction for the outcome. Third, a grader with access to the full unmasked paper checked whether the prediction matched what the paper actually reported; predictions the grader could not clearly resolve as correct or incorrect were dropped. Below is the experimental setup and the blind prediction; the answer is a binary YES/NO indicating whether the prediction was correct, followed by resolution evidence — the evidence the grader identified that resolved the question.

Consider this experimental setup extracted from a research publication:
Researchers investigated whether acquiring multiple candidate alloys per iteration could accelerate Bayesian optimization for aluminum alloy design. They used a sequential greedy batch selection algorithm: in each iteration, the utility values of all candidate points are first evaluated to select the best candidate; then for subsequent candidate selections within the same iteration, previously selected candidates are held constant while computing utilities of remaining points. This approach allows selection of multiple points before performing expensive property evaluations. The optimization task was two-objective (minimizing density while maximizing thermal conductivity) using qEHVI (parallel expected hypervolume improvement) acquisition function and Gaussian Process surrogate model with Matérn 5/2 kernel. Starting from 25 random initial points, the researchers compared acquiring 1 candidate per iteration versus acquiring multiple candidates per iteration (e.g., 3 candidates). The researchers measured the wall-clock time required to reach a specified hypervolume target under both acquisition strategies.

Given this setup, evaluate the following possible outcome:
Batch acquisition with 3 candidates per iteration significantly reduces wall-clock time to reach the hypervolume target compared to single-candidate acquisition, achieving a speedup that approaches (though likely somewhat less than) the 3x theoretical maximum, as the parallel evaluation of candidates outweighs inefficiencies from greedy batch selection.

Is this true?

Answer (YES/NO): NO